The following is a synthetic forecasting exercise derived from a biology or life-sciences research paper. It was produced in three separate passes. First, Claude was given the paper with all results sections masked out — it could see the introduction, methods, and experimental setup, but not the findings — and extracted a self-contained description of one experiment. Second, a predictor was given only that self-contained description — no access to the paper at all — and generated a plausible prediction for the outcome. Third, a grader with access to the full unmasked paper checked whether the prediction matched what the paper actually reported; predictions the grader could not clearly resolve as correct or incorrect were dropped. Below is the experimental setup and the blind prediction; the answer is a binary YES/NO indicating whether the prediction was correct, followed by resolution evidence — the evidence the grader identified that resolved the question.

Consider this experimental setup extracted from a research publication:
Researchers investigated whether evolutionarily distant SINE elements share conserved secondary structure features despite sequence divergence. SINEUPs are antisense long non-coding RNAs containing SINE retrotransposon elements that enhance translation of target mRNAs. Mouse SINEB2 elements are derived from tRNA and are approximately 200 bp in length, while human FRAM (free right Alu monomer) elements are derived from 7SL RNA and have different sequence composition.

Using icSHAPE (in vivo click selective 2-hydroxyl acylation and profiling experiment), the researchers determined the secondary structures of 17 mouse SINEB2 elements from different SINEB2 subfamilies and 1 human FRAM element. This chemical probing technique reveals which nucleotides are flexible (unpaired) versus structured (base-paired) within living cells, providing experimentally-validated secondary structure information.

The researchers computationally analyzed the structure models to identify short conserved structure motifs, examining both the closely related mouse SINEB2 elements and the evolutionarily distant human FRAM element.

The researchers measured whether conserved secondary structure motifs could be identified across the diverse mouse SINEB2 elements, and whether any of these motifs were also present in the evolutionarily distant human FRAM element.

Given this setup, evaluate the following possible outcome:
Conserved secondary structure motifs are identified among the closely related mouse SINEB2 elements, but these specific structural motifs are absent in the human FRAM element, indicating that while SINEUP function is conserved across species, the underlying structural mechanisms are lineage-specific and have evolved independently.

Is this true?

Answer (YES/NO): NO